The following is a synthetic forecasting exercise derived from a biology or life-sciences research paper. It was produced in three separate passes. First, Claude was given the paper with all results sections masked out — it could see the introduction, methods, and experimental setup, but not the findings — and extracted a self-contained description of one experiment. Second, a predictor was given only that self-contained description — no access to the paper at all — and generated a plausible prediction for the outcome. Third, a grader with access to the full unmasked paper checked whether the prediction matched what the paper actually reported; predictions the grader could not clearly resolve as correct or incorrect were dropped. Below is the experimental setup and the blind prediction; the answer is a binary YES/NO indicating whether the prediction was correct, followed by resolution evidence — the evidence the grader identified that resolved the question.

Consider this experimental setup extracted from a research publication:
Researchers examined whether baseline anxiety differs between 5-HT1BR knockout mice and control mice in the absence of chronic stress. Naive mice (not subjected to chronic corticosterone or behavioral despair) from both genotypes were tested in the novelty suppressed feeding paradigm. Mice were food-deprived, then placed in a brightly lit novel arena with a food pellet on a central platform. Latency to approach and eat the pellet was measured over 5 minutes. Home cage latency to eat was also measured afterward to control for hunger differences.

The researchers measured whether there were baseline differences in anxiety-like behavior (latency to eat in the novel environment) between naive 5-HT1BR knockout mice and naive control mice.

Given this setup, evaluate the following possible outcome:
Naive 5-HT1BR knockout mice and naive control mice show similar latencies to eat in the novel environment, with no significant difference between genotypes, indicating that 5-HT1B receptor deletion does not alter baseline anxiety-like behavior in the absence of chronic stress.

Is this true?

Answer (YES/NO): NO